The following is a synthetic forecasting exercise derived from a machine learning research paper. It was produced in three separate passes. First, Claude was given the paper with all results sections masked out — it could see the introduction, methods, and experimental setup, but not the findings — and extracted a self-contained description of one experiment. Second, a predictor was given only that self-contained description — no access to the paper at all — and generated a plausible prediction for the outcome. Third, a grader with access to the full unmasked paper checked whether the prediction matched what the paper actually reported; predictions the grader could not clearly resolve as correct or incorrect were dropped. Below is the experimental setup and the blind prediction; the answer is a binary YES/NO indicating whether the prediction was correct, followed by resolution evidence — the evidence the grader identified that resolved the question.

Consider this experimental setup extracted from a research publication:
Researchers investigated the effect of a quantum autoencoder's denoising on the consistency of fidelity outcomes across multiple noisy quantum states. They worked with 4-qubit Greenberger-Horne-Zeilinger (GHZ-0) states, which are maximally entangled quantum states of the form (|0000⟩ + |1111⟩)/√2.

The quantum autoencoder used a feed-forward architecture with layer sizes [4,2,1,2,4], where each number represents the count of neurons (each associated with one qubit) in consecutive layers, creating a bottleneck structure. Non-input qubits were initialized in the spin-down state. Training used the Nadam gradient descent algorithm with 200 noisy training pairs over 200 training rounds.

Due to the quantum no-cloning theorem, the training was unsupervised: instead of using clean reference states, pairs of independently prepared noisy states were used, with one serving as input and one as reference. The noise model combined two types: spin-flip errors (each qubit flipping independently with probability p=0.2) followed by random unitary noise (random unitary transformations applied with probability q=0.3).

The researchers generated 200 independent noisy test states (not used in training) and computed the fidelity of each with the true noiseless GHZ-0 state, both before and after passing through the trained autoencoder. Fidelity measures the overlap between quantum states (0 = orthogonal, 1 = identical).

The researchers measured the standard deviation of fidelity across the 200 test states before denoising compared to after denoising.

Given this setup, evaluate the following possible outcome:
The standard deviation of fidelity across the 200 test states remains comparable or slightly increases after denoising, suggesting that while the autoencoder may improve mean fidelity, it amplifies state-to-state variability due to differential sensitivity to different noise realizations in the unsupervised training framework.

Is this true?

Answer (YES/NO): NO